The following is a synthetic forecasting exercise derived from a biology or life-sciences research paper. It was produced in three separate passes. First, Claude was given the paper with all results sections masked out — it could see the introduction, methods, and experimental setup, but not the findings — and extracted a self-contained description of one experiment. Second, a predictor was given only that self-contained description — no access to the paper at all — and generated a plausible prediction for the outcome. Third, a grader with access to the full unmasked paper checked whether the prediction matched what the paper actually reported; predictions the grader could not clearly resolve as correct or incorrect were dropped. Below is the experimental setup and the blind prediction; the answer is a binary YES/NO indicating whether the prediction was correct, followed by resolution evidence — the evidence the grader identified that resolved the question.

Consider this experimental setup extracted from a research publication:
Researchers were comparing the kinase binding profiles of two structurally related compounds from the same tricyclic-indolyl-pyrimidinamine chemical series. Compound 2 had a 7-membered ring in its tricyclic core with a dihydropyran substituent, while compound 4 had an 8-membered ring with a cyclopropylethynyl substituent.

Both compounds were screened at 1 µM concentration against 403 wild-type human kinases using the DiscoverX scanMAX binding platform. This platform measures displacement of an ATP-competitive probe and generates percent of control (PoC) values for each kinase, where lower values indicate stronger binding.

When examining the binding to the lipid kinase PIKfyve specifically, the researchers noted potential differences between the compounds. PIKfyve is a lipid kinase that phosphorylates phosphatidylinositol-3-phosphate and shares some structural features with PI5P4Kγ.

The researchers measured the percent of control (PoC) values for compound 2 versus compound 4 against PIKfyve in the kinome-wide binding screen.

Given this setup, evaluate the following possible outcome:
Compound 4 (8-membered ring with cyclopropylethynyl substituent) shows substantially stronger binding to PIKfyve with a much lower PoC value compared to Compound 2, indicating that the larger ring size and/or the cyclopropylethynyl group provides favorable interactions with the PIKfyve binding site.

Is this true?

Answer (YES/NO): NO